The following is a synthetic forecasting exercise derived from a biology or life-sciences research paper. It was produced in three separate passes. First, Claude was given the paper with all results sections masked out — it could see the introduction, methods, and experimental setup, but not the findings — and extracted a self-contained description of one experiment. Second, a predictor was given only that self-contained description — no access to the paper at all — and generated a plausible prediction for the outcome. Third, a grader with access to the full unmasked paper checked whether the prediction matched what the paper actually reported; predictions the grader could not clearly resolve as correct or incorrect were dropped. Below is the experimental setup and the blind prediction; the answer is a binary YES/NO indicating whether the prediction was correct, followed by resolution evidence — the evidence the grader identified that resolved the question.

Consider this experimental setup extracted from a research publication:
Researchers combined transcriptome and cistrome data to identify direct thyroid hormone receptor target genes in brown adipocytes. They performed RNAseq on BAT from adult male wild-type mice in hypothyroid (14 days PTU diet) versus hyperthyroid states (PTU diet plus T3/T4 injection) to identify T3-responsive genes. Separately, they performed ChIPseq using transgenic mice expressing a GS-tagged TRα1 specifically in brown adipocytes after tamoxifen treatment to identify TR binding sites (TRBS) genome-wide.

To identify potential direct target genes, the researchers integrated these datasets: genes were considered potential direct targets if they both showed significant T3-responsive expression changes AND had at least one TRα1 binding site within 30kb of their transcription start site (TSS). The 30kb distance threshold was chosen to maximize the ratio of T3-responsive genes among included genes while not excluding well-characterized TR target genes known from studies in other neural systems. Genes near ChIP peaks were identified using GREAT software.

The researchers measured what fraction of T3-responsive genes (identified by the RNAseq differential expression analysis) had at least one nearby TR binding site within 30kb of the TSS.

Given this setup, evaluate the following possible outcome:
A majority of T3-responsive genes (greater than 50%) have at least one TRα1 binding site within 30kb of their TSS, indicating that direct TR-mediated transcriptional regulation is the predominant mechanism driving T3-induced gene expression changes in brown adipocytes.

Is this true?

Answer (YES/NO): NO